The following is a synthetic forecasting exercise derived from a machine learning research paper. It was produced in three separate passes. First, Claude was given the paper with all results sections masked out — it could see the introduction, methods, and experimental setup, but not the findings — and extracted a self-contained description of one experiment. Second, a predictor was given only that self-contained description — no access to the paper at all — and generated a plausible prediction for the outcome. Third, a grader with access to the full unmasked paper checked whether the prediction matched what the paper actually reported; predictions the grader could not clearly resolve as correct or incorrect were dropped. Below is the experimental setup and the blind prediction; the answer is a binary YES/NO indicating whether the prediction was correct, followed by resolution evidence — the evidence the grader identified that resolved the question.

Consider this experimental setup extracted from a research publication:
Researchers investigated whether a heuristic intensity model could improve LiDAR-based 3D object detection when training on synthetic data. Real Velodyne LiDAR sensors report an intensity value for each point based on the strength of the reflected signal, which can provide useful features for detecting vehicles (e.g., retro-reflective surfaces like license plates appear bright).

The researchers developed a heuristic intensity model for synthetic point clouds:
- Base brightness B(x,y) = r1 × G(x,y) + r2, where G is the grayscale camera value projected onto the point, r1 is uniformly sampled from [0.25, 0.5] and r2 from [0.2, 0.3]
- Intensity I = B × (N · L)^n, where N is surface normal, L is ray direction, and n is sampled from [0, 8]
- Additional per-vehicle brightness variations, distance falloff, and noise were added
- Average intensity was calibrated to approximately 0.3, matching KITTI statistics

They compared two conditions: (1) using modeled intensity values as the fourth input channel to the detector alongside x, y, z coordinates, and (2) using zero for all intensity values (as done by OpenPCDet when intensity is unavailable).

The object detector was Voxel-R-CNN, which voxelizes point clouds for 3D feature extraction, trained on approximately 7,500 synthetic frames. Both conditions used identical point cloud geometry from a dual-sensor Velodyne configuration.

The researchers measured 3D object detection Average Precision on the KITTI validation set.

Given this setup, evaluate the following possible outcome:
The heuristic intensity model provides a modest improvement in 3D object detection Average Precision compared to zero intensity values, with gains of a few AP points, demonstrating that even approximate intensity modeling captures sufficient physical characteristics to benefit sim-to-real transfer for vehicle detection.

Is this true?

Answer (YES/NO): NO